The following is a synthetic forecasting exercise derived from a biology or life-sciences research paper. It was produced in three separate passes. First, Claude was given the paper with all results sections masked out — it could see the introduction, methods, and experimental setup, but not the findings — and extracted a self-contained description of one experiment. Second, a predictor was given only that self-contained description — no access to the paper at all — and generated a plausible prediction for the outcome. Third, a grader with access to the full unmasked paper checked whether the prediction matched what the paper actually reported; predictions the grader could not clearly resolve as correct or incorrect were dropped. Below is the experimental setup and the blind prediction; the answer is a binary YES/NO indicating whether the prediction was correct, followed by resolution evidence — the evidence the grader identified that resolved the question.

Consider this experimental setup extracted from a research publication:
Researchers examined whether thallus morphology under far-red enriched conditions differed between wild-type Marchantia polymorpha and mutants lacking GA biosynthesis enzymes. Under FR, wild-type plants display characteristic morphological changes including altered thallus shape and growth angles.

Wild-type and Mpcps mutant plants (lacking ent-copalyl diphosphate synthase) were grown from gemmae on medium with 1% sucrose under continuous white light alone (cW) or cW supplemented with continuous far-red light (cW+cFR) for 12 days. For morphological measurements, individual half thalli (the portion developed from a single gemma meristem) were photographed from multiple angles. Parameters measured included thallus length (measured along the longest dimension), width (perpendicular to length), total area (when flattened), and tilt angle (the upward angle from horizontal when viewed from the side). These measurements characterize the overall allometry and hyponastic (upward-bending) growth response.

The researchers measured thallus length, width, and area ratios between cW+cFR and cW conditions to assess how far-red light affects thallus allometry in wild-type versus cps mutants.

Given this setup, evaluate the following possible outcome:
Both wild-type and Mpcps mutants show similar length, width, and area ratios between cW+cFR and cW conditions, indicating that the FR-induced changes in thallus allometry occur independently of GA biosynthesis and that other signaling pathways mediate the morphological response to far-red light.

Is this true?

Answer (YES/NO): NO